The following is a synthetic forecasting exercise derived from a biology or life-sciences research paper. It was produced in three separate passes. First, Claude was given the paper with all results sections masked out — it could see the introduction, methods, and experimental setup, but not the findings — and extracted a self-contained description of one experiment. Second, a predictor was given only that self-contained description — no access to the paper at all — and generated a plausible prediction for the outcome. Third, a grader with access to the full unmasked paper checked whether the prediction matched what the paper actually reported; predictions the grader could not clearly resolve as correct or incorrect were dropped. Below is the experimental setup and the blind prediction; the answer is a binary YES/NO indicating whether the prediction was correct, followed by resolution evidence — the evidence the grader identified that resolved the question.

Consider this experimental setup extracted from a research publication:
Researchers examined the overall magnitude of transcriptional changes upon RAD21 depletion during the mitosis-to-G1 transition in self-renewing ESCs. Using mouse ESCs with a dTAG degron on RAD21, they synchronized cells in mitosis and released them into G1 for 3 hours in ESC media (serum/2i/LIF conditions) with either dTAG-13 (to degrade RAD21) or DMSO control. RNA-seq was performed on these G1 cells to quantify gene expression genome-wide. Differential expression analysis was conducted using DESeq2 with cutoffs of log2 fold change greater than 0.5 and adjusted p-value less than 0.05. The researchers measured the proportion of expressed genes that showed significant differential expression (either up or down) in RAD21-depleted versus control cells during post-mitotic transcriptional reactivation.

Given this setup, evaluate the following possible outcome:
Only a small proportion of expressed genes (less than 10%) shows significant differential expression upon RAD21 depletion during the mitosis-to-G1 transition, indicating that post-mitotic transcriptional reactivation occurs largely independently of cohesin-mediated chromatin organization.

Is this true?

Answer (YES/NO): YES